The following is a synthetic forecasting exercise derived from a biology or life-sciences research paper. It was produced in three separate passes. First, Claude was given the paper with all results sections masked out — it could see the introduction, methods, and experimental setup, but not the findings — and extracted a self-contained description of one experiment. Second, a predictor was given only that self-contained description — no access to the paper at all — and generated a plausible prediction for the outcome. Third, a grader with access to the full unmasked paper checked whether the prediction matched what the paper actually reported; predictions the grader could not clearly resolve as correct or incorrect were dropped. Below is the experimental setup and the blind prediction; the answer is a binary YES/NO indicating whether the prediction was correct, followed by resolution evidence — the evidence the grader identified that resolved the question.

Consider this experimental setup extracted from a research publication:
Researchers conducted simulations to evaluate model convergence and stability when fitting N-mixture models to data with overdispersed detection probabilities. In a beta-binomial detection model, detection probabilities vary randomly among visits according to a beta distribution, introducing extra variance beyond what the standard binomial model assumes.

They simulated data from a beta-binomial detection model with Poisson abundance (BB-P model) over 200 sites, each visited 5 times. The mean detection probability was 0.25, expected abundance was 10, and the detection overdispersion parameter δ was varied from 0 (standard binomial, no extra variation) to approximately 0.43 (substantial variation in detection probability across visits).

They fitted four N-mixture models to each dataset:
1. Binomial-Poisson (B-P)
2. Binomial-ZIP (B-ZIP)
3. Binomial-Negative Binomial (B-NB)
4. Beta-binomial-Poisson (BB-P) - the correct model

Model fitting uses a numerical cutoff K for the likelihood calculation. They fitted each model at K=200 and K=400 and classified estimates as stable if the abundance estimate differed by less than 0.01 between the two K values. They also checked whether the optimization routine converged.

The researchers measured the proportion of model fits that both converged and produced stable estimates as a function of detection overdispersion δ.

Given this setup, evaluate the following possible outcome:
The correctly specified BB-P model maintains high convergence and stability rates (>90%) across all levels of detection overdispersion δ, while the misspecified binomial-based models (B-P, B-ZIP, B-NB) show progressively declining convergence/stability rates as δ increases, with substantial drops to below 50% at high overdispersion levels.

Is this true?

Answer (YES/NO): NO